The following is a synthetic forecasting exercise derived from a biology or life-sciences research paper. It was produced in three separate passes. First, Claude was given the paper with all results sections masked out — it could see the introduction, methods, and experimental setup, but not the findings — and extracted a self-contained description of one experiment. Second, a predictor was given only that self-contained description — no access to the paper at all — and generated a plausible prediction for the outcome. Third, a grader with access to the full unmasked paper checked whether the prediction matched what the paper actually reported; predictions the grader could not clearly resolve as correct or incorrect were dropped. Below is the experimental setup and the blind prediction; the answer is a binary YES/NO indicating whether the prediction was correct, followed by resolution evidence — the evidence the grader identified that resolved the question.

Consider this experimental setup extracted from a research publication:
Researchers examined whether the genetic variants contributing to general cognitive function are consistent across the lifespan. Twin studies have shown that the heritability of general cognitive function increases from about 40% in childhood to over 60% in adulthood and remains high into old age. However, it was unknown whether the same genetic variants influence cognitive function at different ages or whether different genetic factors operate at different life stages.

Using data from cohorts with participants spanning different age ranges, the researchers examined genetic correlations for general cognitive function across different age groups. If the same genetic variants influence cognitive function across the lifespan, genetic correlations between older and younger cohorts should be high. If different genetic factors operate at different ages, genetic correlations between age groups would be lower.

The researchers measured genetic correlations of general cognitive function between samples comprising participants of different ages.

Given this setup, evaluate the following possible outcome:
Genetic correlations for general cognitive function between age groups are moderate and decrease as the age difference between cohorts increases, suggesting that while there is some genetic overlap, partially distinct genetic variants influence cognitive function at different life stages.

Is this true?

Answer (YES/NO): NO